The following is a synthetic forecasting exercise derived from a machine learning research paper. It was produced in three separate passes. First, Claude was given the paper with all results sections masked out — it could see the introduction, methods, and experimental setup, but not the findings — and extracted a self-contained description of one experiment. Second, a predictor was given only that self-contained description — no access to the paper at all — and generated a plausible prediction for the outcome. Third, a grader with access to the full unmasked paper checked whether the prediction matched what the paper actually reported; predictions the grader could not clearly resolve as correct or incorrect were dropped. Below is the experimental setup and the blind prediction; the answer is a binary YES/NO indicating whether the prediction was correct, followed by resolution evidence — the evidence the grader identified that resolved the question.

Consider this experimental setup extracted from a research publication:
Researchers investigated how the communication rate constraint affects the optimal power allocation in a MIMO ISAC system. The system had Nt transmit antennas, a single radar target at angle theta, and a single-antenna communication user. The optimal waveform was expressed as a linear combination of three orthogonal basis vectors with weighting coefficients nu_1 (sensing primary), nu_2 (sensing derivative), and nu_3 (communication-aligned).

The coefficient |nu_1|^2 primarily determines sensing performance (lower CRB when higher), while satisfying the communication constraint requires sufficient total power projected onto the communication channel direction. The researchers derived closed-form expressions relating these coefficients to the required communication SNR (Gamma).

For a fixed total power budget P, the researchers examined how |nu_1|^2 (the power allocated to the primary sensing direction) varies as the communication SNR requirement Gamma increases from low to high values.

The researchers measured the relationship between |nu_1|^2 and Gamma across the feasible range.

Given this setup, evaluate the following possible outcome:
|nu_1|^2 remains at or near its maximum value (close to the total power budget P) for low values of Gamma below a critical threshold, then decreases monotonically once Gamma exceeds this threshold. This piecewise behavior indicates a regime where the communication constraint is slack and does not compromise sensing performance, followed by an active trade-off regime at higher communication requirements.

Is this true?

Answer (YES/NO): NO